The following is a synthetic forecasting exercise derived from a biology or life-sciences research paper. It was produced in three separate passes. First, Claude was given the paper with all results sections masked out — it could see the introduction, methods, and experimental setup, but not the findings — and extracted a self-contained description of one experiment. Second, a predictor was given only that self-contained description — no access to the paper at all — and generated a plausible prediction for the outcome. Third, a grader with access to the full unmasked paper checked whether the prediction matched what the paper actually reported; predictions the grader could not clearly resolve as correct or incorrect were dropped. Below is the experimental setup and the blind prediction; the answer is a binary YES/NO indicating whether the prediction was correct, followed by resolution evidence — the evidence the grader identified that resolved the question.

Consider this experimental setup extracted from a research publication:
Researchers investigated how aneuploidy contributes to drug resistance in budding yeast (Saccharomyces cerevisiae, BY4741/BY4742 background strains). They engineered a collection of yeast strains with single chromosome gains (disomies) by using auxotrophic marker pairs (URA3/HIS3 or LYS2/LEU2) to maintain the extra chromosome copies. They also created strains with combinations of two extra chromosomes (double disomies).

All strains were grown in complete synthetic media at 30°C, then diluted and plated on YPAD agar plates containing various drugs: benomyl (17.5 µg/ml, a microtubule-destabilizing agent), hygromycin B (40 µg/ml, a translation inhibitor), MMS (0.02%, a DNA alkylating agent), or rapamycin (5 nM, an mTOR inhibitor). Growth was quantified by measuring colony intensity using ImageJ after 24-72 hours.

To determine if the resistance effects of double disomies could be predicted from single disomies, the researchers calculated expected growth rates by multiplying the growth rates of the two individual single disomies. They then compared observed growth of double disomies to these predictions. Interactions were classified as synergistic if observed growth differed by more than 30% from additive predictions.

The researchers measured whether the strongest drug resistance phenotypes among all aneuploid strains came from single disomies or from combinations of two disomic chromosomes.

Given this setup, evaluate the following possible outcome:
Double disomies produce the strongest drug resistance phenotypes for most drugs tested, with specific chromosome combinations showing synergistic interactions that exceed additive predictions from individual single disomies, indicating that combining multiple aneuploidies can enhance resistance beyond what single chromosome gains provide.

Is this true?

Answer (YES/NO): YES